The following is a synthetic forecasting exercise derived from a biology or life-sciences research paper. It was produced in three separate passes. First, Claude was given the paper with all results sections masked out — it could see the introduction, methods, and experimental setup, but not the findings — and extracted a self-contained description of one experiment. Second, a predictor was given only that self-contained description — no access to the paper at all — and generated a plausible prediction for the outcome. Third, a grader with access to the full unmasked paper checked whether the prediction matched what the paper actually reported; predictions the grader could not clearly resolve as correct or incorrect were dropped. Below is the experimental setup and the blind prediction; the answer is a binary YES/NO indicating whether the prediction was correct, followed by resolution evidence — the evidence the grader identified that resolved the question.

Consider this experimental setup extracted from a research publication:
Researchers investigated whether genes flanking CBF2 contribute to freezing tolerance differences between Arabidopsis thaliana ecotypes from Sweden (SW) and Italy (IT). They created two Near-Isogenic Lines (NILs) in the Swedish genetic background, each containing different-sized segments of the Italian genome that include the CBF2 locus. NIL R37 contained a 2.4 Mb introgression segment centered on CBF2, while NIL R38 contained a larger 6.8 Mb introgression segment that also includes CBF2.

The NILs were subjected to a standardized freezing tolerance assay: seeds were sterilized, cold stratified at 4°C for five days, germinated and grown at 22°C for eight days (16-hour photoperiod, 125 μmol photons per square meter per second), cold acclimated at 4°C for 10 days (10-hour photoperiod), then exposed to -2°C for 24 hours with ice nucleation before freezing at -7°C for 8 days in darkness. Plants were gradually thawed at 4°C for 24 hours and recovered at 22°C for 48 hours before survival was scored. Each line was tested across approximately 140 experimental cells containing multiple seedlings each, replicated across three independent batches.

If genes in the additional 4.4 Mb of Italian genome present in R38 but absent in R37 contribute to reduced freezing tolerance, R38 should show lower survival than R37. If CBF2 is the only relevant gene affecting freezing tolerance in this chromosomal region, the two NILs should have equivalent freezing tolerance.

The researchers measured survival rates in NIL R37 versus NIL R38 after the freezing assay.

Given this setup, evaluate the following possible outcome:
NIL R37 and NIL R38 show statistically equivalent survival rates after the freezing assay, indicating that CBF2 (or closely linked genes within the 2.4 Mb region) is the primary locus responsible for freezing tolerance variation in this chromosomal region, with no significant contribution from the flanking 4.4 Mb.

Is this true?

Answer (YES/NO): NO